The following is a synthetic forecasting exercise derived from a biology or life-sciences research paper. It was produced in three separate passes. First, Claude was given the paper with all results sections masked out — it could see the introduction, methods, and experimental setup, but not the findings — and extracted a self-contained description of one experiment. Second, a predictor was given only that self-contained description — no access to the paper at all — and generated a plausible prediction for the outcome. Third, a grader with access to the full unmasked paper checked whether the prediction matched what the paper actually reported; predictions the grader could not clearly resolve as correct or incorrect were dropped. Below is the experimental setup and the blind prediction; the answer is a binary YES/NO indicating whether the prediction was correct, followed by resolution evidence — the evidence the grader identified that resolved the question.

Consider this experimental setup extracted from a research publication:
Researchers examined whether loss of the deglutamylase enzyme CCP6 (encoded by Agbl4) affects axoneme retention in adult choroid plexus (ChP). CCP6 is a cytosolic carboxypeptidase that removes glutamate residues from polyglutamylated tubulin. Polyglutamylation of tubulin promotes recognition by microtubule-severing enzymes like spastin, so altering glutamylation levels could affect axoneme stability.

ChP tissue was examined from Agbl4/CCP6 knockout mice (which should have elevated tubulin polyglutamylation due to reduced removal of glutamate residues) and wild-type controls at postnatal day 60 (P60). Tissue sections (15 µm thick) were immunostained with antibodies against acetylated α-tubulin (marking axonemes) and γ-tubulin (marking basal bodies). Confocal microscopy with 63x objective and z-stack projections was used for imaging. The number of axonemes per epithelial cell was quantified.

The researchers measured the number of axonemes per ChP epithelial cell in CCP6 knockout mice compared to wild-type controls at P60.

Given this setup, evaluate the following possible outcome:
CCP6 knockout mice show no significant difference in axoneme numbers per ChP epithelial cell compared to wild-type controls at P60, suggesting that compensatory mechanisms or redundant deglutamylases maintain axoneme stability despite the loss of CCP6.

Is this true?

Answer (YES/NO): YES